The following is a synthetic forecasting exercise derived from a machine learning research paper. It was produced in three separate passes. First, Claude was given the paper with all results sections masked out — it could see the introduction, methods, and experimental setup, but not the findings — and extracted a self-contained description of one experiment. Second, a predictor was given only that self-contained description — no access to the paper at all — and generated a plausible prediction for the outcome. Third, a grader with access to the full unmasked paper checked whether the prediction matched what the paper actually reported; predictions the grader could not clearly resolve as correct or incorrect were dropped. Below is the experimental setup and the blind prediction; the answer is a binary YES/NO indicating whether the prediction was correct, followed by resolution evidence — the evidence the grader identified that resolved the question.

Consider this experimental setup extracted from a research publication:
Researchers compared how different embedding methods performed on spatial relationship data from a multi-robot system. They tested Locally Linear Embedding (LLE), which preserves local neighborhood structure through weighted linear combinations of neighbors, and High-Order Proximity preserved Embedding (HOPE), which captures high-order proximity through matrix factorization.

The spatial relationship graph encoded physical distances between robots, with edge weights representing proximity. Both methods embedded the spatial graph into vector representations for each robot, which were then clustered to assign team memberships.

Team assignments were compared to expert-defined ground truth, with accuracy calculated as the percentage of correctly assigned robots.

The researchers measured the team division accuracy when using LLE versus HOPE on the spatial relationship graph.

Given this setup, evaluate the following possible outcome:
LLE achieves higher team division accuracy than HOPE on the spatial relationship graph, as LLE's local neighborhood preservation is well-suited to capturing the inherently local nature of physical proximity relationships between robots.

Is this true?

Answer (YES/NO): NO